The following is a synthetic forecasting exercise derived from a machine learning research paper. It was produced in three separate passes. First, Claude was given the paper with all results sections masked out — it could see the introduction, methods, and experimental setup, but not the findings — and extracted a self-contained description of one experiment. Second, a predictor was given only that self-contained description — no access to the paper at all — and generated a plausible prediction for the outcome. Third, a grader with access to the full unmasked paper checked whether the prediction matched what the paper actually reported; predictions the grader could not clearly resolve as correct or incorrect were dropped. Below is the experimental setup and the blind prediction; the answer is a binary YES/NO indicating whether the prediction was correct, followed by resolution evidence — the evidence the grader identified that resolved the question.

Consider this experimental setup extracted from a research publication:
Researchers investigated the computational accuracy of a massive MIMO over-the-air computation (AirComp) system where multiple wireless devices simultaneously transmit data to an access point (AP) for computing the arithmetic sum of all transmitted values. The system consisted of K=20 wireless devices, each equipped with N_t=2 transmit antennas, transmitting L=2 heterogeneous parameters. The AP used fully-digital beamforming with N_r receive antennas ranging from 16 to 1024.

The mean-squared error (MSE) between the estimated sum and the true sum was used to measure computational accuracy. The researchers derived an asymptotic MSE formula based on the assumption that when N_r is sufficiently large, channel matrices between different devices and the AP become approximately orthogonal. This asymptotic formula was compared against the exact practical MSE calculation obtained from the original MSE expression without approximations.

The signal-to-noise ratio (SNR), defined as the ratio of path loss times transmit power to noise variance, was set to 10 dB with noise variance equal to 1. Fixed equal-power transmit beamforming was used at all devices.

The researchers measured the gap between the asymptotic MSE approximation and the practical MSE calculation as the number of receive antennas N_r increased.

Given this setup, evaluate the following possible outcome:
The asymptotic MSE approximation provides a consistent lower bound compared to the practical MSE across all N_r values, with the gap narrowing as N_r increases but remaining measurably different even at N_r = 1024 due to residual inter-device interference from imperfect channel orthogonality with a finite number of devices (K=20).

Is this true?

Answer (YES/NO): NO